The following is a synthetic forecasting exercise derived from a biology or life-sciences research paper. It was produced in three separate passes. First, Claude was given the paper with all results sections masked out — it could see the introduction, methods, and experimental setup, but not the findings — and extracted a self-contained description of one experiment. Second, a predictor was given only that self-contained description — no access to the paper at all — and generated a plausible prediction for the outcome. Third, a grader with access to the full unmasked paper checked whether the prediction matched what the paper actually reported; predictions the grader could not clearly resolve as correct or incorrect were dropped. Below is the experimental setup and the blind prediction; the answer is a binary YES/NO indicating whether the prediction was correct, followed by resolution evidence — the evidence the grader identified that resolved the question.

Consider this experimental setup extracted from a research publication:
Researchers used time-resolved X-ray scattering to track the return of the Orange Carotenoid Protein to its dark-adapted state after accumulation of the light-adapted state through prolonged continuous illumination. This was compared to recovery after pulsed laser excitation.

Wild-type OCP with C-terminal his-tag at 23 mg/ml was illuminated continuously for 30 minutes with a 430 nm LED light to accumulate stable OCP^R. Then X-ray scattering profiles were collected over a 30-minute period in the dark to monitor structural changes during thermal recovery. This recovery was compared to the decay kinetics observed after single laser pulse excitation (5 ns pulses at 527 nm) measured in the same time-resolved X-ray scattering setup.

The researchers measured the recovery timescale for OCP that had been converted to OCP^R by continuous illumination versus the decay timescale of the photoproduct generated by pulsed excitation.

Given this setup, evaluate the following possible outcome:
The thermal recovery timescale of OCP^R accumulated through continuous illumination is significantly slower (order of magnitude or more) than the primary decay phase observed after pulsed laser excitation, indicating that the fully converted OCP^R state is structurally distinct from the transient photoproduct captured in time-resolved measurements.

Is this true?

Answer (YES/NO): YES